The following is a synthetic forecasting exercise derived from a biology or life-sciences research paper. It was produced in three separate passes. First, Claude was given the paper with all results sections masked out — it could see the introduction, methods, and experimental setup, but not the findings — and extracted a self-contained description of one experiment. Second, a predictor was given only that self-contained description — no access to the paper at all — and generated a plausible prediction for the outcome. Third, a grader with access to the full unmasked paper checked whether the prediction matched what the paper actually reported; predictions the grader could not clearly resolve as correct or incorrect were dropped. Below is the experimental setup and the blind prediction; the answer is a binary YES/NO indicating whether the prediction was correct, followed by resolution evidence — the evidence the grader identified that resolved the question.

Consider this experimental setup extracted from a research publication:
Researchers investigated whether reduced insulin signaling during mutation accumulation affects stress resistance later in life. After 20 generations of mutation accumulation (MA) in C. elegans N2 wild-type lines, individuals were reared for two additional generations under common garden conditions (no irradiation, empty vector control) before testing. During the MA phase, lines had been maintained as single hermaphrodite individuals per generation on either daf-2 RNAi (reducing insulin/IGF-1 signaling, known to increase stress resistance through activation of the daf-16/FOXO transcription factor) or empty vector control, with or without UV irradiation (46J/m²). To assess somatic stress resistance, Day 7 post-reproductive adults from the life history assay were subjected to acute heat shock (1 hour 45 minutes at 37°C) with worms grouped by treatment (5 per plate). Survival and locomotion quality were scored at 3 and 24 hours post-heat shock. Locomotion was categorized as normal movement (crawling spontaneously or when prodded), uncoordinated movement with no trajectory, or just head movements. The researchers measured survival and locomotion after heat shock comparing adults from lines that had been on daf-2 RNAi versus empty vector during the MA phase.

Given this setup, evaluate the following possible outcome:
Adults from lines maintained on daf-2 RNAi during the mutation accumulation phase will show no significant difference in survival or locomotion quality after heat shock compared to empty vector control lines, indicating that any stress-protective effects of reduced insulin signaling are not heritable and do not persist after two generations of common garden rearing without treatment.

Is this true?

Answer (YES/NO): NO